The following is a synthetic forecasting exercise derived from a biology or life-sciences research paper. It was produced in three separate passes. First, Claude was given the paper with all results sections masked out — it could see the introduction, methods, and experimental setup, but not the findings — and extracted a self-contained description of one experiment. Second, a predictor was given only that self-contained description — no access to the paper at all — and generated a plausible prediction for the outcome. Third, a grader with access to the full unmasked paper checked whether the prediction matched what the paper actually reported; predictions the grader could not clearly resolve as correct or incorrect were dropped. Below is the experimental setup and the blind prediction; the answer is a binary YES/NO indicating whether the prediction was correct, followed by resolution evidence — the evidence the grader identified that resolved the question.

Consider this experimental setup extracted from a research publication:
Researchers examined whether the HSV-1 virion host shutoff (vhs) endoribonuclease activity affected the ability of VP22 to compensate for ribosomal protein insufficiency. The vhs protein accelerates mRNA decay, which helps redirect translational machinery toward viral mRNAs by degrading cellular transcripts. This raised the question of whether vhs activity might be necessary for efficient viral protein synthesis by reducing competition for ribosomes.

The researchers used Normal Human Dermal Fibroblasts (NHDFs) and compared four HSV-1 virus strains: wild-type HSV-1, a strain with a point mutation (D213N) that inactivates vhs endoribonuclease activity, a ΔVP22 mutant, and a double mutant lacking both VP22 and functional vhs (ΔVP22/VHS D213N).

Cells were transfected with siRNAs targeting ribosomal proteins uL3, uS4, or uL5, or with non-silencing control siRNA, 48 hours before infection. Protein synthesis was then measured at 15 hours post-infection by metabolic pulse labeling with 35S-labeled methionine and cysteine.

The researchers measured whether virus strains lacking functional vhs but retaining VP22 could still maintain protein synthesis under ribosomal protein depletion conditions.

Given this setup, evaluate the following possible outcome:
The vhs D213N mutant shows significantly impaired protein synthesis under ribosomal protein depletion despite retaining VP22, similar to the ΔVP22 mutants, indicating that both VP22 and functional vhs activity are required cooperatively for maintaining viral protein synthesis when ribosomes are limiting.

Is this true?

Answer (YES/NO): NO